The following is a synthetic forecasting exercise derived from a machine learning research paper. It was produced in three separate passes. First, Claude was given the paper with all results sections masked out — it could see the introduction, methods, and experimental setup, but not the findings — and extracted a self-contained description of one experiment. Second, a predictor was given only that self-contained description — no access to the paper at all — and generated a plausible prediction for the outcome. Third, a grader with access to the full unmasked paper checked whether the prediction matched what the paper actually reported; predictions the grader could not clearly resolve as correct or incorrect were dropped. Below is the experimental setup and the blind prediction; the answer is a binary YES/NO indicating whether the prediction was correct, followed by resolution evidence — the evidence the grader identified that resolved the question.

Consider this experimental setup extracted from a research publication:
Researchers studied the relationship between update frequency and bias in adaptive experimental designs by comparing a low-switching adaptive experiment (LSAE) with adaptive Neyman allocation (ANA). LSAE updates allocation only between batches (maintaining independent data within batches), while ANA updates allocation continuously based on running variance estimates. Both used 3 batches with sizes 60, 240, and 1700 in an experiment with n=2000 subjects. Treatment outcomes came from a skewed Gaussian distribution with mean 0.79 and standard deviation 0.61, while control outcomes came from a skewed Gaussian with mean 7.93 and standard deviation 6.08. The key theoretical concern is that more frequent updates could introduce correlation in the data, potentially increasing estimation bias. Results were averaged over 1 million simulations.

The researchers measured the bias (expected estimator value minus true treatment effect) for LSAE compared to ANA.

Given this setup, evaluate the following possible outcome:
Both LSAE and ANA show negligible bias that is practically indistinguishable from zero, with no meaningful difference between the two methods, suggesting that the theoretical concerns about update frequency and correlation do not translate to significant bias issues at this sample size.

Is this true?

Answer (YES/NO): NO